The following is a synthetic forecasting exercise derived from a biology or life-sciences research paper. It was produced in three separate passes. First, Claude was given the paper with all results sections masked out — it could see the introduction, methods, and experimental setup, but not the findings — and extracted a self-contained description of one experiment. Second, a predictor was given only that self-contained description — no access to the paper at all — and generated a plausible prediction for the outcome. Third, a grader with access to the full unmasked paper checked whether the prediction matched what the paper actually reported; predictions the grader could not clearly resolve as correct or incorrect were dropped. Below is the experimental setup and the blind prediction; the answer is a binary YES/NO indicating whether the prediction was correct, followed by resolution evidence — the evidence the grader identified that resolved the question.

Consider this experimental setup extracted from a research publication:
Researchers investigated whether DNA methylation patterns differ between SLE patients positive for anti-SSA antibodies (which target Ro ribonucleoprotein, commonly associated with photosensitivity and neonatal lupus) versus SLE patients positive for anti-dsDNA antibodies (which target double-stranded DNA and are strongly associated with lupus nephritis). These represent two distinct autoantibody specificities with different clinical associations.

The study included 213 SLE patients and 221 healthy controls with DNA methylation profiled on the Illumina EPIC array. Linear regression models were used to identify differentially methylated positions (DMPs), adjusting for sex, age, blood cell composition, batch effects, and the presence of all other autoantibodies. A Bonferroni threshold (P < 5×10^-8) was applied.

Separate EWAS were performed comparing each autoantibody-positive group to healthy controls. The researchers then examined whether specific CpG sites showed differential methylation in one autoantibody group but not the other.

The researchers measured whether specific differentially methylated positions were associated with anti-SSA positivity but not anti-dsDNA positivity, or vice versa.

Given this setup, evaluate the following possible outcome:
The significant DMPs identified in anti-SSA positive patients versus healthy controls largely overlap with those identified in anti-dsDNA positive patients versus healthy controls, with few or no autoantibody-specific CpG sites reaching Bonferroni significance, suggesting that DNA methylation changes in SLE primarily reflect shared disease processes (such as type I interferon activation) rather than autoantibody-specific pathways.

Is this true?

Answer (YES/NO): YES